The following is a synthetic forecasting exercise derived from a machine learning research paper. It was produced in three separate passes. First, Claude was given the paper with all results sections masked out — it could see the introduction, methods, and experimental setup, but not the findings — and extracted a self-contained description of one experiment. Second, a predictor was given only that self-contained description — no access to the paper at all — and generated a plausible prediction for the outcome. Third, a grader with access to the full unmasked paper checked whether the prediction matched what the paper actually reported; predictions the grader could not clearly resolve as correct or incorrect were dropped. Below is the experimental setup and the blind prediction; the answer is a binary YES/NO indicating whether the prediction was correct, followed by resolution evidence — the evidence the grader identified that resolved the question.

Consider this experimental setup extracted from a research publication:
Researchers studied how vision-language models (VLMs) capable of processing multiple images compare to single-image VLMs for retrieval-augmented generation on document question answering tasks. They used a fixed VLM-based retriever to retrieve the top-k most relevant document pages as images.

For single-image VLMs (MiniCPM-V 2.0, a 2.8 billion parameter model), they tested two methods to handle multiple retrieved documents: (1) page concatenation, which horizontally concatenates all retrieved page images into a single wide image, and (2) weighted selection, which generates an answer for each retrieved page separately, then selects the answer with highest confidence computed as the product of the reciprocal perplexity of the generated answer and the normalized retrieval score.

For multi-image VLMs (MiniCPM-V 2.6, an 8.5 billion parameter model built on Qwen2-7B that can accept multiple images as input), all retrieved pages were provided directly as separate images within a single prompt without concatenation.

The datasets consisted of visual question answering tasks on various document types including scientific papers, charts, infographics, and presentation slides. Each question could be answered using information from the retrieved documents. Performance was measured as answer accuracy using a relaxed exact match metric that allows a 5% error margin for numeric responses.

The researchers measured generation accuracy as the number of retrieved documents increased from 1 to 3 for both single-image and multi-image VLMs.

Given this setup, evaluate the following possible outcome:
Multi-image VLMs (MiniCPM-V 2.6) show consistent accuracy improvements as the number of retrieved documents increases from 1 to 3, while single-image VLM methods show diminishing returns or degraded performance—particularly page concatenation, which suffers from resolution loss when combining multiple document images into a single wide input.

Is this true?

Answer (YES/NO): NO